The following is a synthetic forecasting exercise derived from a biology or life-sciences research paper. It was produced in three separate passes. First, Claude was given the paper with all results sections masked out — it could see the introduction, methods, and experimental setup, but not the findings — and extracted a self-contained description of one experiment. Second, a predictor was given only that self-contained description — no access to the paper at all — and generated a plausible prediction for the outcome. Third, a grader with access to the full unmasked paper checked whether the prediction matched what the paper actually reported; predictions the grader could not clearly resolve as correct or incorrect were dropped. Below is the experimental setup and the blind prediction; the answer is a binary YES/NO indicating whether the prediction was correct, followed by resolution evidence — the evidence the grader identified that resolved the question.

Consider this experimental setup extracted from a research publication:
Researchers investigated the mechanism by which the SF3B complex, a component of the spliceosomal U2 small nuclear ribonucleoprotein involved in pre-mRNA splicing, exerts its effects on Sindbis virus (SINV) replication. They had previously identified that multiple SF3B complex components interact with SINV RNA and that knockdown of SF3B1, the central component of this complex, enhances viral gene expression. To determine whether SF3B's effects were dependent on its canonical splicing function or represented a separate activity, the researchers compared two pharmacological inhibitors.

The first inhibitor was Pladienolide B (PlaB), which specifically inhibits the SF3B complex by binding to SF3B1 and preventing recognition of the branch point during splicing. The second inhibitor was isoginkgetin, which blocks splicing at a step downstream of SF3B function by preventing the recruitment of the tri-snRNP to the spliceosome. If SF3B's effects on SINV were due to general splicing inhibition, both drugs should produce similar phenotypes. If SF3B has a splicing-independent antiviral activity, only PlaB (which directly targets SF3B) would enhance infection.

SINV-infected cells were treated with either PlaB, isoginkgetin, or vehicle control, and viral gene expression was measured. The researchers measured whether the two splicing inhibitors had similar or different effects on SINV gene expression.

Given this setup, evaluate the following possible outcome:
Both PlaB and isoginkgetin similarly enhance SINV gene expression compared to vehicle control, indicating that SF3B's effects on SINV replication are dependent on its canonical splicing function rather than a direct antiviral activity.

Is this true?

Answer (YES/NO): NO